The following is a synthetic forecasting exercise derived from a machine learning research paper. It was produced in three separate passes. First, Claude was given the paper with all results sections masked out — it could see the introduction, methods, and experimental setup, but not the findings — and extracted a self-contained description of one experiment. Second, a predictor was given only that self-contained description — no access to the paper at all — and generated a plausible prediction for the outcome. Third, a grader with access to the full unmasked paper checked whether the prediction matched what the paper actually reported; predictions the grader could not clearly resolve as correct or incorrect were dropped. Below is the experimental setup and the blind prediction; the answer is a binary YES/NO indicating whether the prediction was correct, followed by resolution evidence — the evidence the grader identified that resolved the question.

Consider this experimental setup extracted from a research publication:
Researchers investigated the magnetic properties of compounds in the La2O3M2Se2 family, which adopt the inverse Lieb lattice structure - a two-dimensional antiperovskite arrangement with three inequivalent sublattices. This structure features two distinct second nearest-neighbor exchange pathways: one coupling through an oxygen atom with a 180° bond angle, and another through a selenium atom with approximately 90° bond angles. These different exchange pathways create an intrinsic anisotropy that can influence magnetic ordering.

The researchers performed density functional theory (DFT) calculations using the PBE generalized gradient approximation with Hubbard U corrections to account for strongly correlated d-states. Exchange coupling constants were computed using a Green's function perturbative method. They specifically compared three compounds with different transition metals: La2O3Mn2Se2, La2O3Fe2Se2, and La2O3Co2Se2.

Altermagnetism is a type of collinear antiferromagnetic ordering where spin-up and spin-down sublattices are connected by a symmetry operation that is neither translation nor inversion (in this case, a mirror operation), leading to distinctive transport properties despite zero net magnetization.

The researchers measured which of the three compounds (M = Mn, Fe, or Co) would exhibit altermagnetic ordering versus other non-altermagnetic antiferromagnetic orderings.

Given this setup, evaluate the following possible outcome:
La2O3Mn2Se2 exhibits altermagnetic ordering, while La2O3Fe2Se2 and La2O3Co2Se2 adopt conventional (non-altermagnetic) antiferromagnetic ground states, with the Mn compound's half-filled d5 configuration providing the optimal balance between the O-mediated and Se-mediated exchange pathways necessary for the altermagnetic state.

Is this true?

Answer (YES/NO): YES